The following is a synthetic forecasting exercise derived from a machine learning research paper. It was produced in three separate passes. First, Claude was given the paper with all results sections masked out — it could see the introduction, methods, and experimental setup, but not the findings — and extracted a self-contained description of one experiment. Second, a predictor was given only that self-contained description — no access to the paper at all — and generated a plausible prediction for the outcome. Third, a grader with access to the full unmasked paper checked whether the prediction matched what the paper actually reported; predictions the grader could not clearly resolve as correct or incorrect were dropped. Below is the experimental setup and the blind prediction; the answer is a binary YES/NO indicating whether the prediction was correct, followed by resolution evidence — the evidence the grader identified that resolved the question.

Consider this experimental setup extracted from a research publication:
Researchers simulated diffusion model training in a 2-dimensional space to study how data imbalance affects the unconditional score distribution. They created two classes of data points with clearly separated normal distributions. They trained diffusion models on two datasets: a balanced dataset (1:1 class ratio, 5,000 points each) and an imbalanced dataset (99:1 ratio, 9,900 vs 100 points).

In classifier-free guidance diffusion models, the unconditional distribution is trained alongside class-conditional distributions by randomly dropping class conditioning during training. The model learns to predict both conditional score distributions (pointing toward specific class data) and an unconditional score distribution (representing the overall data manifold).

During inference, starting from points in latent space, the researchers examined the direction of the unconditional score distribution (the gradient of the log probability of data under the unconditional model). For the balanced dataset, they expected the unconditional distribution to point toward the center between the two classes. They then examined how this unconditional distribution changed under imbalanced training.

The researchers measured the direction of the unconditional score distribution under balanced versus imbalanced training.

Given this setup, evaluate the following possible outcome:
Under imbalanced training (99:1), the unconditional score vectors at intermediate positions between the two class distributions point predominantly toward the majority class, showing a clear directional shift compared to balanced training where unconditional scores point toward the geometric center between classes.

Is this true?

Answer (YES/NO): YES